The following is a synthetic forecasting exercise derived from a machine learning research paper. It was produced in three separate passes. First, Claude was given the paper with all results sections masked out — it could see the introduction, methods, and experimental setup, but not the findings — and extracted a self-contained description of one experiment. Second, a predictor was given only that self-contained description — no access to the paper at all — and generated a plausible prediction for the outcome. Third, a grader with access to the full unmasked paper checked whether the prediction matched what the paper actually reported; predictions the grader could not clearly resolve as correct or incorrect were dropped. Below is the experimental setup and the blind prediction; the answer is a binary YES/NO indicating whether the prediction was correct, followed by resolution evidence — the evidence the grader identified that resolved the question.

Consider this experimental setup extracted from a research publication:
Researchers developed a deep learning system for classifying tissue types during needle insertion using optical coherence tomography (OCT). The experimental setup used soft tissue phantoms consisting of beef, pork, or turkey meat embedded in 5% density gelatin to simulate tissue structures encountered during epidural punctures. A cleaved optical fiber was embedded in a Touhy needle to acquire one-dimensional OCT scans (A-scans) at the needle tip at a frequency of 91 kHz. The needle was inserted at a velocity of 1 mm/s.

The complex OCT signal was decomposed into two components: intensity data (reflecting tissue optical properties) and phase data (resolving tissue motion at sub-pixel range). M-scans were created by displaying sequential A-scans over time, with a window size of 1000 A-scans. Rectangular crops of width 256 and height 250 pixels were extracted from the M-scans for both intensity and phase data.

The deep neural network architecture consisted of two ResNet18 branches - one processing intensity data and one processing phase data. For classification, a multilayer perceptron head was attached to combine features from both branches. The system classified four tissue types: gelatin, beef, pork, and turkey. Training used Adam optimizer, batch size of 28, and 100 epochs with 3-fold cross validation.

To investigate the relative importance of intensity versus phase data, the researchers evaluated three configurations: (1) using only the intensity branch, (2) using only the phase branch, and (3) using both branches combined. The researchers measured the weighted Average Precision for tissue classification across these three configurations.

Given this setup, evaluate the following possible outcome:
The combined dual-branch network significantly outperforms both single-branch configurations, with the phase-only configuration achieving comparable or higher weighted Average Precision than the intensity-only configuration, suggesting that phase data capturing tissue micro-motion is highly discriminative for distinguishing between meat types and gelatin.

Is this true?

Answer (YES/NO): YES